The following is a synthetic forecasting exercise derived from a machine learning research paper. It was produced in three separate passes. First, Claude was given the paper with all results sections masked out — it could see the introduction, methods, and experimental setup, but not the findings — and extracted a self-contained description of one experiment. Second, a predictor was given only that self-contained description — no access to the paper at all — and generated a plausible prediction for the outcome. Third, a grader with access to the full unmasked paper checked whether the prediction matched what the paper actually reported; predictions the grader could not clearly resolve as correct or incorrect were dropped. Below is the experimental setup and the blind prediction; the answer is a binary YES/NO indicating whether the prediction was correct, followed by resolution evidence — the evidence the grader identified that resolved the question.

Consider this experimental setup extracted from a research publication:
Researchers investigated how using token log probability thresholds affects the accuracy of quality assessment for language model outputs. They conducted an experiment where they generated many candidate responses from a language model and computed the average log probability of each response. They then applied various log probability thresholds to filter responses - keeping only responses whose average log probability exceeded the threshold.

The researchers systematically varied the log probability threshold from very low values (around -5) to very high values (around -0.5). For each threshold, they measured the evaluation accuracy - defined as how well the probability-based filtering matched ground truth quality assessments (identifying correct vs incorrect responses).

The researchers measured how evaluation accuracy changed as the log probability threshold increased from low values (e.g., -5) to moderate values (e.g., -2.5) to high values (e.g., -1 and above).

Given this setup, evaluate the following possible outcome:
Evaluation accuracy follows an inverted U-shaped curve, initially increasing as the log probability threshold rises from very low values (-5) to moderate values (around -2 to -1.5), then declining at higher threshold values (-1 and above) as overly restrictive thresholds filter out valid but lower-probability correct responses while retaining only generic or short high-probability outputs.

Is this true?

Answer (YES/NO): NO